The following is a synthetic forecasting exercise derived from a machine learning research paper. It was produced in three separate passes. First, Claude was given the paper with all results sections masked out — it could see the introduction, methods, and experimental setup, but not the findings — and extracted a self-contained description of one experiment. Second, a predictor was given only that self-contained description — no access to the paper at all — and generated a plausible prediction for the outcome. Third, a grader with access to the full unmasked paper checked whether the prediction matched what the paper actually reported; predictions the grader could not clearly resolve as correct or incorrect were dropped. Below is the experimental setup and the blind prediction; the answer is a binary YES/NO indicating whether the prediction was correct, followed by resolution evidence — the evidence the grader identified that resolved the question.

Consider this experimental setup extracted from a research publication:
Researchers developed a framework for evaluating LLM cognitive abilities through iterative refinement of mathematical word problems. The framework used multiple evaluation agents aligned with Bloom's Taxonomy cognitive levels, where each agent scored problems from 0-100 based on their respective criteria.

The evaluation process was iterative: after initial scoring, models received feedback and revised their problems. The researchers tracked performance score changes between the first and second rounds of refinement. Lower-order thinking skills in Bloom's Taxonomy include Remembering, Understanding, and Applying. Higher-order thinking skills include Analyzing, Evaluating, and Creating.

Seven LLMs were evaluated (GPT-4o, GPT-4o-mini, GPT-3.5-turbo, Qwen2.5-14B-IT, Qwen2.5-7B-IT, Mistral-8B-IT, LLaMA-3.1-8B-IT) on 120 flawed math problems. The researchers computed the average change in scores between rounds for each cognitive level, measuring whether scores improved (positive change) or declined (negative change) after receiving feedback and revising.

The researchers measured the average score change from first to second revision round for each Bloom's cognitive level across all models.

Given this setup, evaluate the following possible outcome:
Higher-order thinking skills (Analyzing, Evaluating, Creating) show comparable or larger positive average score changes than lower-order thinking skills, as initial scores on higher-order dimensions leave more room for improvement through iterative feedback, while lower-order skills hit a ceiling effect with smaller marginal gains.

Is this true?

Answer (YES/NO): NO